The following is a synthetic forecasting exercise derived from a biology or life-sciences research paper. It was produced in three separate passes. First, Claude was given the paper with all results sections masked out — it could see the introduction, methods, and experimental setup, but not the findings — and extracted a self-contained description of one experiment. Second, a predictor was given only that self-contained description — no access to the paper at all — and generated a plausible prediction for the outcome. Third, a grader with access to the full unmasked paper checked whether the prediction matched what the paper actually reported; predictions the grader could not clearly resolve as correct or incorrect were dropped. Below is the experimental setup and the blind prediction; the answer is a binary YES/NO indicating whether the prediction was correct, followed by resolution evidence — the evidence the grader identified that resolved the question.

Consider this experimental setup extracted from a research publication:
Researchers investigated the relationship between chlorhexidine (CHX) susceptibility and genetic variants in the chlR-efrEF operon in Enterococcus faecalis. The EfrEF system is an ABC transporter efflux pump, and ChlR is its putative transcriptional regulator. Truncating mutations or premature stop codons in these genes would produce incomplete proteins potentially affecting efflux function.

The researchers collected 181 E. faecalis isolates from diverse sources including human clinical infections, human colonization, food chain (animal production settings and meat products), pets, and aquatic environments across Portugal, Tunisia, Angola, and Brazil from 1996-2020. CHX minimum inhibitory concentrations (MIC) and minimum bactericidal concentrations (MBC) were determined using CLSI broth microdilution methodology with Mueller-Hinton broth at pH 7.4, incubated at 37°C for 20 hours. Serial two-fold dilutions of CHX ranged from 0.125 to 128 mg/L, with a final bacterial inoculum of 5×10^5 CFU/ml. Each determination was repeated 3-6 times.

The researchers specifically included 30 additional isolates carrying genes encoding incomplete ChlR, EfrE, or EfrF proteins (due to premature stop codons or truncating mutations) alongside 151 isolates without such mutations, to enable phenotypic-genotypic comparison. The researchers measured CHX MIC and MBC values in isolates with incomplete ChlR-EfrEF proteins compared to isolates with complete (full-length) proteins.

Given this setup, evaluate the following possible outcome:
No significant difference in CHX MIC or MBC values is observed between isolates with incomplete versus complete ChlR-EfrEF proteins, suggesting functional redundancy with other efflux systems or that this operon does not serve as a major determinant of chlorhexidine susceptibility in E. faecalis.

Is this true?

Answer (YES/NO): NO